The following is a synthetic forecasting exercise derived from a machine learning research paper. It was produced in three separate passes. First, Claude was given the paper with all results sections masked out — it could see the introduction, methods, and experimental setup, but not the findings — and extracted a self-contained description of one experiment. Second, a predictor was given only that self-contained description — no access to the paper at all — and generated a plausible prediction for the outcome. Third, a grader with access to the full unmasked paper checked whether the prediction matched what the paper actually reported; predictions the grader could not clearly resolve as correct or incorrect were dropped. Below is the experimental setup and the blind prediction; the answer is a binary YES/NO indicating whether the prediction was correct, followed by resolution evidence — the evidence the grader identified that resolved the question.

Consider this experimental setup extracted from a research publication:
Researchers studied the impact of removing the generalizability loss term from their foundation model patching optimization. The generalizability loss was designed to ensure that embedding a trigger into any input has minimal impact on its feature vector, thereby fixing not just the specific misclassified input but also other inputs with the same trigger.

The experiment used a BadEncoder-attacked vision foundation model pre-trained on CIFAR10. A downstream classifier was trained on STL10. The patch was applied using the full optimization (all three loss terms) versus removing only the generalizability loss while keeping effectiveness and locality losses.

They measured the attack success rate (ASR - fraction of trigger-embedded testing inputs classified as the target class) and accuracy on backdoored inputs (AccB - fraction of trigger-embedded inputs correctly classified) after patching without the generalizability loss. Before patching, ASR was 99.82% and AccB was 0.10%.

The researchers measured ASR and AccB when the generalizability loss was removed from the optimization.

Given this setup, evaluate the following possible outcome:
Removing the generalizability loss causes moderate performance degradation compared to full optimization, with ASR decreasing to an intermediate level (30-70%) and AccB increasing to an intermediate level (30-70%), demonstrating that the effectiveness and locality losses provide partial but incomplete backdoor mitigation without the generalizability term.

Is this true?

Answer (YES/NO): NO